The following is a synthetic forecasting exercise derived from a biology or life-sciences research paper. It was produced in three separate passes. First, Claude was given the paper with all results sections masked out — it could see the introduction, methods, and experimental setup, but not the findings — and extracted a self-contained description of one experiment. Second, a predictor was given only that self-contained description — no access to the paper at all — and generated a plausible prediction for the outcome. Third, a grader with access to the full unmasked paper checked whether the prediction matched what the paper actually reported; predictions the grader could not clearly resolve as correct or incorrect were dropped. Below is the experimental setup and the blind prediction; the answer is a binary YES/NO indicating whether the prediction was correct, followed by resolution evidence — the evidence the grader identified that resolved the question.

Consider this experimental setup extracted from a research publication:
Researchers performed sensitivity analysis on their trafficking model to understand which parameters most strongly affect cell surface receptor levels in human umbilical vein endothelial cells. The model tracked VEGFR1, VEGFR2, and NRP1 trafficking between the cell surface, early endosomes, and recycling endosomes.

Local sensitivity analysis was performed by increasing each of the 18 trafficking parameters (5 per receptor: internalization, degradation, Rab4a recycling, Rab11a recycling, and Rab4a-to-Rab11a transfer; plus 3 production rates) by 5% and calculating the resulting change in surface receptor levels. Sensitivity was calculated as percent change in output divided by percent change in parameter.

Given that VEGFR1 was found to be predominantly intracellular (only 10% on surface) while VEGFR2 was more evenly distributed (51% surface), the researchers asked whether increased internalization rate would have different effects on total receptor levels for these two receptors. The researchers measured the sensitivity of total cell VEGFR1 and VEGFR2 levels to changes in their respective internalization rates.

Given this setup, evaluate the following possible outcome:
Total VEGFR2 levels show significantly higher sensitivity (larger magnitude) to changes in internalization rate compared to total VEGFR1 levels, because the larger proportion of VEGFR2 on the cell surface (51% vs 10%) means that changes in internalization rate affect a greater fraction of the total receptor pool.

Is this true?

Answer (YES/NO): YES